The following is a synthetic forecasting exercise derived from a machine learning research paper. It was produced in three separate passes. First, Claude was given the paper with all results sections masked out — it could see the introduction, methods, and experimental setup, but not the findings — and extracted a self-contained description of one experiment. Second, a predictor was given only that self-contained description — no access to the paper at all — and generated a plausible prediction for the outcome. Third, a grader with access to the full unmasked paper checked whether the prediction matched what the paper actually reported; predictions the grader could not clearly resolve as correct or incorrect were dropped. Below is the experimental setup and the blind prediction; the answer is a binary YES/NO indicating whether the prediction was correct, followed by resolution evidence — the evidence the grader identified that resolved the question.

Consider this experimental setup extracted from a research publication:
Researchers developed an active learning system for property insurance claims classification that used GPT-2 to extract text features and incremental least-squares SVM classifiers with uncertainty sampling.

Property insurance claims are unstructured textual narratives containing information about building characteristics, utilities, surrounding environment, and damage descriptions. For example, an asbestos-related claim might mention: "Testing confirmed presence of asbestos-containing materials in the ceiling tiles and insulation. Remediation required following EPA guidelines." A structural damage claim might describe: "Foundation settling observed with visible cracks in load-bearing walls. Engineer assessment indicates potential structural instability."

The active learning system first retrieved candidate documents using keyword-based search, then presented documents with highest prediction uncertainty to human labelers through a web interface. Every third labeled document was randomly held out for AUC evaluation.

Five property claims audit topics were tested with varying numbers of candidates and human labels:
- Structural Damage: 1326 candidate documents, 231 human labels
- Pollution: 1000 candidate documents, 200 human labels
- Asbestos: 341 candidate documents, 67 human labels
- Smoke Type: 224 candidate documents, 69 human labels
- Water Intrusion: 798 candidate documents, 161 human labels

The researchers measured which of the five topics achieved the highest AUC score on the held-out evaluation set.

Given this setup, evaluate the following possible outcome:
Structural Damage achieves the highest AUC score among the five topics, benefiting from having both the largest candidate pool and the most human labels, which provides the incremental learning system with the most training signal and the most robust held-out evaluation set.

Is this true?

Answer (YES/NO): NO